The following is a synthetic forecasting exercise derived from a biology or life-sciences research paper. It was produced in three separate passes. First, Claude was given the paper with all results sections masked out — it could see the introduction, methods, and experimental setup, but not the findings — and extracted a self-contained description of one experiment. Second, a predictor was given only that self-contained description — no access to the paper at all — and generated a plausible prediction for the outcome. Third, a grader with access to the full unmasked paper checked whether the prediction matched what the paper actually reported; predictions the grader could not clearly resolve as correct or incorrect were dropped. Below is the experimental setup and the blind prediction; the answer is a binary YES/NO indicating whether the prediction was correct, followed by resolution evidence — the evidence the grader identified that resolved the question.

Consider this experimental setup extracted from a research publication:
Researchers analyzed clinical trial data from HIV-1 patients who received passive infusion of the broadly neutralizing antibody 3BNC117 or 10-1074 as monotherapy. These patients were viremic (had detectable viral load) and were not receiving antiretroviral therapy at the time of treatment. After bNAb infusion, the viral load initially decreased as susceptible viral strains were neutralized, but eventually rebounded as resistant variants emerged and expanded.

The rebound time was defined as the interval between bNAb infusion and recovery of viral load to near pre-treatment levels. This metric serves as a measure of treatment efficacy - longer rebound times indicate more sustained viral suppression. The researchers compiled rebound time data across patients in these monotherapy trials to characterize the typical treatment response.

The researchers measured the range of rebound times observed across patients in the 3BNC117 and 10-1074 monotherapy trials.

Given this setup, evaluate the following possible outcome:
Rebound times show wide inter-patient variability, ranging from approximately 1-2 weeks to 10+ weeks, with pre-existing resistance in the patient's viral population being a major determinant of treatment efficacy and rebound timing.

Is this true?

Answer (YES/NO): NO